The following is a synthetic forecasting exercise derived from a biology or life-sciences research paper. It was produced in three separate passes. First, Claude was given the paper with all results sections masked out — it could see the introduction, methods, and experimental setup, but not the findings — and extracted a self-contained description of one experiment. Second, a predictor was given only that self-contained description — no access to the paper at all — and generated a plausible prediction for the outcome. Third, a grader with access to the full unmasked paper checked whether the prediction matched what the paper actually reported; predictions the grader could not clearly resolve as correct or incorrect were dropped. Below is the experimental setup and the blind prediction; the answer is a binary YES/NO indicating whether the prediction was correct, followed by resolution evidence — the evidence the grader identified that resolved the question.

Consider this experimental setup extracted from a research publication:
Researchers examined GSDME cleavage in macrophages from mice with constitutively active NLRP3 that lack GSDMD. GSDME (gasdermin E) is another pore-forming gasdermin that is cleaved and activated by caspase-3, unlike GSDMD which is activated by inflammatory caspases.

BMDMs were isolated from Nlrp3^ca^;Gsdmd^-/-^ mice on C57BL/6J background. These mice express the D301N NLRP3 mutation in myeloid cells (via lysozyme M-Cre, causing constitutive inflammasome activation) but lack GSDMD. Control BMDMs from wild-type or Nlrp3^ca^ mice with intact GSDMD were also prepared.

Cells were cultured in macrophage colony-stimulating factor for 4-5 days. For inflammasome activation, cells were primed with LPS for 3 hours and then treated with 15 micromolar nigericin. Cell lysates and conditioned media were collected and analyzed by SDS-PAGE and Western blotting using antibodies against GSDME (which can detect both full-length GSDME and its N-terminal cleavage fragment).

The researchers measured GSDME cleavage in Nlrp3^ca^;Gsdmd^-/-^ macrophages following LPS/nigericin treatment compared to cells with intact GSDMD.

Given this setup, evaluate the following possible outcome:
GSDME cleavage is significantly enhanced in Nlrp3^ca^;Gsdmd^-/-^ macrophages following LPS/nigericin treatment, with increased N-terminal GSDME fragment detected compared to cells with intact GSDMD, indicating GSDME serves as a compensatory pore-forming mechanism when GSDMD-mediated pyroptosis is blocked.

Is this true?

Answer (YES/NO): YES